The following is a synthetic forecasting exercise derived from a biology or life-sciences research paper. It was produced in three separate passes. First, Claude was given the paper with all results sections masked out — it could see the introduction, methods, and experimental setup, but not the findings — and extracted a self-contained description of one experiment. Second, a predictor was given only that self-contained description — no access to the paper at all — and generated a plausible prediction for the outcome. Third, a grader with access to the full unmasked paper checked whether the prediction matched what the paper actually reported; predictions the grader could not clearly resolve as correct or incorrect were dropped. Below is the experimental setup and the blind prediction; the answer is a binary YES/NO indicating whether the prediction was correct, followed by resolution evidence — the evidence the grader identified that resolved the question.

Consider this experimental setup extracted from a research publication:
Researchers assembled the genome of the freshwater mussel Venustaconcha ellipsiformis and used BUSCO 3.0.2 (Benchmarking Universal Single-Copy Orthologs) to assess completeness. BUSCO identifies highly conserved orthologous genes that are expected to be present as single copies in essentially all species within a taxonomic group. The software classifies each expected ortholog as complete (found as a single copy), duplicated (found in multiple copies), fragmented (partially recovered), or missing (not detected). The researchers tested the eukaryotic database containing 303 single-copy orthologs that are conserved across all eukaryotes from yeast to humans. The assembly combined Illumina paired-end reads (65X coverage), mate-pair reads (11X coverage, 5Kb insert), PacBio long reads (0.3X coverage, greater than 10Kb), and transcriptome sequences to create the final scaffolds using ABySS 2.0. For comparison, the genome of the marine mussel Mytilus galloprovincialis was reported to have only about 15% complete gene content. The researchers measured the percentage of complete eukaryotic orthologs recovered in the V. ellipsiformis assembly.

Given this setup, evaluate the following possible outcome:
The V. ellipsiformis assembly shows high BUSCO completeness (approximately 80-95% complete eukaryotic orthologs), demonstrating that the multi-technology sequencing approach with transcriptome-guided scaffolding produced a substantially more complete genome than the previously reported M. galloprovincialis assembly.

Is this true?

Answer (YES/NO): NO